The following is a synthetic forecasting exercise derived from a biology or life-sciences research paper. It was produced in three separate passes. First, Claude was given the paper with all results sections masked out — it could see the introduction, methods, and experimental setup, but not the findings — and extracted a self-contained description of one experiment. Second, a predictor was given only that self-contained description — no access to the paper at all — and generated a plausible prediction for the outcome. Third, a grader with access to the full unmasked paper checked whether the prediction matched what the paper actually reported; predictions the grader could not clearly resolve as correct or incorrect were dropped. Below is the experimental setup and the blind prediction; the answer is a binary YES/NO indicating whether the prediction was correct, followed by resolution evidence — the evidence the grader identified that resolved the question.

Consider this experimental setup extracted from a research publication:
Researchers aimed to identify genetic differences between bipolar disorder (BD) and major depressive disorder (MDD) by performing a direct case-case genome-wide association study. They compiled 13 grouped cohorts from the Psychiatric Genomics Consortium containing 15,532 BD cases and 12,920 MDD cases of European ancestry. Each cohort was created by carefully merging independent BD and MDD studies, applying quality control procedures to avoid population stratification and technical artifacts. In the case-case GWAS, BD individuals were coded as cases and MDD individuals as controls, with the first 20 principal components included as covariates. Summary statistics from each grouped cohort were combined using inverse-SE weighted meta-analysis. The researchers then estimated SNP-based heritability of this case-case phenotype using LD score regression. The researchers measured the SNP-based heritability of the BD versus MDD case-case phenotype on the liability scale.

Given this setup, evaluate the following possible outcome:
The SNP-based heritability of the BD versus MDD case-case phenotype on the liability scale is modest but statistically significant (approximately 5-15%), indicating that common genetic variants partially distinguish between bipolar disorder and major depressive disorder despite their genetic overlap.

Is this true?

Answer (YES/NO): NO